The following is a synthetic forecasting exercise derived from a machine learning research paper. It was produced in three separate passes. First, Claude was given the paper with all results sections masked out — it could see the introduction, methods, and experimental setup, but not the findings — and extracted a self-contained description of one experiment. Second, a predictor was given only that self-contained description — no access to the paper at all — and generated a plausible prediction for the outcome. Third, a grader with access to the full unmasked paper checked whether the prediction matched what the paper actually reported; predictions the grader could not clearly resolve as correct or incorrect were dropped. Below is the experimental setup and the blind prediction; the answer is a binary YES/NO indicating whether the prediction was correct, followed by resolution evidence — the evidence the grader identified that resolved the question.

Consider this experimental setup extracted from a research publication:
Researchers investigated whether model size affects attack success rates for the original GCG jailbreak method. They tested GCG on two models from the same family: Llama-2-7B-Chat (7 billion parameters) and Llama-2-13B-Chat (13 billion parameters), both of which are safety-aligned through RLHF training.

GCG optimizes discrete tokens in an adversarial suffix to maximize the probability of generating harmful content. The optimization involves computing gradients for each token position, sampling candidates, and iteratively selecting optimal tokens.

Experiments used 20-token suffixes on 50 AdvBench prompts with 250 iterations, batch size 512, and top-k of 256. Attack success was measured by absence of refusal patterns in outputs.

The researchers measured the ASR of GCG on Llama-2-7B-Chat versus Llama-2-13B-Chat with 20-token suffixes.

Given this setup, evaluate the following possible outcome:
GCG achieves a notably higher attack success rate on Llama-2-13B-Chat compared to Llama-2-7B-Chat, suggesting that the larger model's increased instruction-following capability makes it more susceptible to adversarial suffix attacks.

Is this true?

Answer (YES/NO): YES